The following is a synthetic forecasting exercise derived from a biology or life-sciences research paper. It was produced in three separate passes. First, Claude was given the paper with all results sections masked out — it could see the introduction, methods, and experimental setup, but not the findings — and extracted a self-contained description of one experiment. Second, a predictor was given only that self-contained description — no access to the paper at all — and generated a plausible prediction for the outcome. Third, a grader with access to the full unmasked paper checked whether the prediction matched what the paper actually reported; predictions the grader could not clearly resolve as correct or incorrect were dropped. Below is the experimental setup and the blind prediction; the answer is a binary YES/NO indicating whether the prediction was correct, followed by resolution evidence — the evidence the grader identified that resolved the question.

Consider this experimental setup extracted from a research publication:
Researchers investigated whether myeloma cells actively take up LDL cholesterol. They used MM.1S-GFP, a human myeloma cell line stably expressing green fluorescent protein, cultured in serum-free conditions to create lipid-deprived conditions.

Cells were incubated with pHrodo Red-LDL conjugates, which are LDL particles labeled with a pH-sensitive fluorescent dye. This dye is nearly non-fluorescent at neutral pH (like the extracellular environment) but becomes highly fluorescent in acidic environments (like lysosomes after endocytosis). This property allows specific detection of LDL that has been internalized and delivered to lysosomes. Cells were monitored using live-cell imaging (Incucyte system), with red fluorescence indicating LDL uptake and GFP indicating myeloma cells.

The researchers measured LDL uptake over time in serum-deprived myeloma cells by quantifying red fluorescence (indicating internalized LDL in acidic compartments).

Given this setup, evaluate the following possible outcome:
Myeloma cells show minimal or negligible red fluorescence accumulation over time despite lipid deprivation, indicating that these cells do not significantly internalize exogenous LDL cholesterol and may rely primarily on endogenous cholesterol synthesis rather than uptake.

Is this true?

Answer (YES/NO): NO